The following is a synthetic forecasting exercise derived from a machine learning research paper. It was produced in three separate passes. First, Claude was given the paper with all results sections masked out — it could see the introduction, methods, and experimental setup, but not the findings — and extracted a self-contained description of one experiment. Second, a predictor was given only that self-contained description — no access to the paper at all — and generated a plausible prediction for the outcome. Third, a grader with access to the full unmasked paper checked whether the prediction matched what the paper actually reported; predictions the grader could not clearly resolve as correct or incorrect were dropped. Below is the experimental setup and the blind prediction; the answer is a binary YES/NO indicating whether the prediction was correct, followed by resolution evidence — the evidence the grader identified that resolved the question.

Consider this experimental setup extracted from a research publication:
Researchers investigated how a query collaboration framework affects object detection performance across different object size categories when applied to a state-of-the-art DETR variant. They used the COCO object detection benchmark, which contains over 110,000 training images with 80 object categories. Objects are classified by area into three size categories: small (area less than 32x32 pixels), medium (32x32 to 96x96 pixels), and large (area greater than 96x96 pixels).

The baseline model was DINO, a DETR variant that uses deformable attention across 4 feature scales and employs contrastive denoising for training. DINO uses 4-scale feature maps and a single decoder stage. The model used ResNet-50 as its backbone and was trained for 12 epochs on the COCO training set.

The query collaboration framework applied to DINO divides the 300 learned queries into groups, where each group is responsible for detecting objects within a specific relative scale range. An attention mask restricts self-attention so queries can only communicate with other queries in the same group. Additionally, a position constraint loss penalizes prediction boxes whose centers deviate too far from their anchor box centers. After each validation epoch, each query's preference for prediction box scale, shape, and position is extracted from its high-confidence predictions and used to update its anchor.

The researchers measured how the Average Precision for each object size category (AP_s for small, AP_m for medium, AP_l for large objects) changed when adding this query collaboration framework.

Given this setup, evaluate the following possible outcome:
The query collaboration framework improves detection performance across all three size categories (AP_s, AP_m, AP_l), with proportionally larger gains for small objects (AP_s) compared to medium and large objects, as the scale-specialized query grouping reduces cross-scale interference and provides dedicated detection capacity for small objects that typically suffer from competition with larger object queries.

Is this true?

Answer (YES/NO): NO